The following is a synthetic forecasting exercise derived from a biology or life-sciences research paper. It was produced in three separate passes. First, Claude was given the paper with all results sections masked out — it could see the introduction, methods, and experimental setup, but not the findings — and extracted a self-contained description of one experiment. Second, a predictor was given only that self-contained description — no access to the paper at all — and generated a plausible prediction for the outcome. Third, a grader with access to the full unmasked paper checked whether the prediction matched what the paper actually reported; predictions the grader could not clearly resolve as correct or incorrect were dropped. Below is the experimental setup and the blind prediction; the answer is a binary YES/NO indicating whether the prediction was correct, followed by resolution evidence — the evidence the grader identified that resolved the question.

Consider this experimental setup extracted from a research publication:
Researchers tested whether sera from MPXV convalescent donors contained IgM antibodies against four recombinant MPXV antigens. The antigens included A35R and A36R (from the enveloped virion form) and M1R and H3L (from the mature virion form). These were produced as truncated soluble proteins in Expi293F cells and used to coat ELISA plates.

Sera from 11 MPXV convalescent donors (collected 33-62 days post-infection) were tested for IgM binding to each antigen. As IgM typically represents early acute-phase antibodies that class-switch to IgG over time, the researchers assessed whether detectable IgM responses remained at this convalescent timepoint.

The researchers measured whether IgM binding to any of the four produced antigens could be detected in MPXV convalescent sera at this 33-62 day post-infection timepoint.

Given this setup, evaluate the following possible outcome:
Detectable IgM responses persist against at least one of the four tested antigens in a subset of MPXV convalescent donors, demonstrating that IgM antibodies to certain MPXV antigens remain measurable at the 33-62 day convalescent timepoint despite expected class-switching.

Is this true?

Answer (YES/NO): NO